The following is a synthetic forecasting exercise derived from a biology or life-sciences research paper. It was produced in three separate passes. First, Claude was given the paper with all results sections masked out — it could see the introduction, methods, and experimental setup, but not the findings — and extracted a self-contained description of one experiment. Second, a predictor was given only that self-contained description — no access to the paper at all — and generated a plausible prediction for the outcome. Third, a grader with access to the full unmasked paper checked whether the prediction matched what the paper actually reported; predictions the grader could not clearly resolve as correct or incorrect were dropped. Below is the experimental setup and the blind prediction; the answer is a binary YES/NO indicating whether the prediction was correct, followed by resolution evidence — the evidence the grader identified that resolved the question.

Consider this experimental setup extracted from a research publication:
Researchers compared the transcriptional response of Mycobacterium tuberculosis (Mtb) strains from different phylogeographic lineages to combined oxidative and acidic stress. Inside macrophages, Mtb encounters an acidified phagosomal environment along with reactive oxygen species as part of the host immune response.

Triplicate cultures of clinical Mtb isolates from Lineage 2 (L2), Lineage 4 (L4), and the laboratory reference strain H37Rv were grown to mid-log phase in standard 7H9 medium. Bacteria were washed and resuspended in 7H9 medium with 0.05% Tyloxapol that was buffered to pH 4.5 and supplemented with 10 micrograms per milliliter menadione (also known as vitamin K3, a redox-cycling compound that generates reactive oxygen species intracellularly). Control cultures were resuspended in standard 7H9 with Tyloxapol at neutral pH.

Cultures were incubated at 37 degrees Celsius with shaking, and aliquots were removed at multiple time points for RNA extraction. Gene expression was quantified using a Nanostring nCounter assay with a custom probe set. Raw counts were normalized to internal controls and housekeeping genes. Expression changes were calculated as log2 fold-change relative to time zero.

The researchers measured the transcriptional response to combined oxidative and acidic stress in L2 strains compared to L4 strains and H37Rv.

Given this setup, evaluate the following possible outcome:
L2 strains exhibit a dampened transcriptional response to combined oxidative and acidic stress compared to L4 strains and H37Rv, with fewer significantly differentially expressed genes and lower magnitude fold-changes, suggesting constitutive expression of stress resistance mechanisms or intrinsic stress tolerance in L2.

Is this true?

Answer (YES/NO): NO